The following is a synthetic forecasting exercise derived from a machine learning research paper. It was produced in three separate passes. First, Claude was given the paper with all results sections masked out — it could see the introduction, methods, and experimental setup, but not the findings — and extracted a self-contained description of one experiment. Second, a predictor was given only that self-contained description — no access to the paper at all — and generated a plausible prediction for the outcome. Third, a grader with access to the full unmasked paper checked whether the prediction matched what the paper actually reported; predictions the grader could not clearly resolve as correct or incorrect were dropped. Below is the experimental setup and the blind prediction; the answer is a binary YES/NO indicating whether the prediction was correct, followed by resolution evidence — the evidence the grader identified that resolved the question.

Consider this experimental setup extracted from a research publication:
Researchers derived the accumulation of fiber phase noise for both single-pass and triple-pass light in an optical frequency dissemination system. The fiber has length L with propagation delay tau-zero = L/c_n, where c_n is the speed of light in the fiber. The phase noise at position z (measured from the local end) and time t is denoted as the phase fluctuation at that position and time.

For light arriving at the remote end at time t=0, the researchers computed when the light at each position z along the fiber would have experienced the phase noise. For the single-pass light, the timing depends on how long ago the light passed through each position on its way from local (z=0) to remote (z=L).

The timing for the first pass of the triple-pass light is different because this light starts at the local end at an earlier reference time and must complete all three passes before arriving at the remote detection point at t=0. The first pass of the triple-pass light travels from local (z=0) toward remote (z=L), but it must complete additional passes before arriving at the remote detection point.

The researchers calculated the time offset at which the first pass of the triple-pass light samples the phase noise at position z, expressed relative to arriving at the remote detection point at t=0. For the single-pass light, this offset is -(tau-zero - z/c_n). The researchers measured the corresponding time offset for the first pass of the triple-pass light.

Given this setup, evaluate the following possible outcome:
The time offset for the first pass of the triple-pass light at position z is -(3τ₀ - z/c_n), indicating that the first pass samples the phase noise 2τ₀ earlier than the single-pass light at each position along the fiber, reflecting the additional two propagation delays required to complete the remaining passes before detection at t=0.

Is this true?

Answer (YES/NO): YES